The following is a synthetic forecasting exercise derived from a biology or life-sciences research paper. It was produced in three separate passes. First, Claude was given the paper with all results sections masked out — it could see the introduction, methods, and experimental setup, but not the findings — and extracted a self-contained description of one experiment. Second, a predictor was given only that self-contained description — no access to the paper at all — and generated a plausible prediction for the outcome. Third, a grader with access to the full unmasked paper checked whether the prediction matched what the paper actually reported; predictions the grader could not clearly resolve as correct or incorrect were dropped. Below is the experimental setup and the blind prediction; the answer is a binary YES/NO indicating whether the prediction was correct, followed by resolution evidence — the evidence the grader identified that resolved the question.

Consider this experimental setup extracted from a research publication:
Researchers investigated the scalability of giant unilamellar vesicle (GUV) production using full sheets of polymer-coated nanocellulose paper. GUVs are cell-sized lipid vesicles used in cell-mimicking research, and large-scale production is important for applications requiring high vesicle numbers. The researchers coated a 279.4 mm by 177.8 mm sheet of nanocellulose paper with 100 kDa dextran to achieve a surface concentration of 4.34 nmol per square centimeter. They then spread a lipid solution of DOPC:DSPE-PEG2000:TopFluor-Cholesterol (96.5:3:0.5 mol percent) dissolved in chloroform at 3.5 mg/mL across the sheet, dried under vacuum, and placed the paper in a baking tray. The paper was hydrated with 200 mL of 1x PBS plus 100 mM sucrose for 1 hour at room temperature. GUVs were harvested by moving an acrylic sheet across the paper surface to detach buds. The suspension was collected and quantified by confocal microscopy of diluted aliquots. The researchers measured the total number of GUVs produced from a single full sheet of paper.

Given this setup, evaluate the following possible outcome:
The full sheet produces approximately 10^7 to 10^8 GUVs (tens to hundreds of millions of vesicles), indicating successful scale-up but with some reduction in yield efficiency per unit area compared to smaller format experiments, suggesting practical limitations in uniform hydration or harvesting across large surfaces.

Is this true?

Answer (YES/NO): NO